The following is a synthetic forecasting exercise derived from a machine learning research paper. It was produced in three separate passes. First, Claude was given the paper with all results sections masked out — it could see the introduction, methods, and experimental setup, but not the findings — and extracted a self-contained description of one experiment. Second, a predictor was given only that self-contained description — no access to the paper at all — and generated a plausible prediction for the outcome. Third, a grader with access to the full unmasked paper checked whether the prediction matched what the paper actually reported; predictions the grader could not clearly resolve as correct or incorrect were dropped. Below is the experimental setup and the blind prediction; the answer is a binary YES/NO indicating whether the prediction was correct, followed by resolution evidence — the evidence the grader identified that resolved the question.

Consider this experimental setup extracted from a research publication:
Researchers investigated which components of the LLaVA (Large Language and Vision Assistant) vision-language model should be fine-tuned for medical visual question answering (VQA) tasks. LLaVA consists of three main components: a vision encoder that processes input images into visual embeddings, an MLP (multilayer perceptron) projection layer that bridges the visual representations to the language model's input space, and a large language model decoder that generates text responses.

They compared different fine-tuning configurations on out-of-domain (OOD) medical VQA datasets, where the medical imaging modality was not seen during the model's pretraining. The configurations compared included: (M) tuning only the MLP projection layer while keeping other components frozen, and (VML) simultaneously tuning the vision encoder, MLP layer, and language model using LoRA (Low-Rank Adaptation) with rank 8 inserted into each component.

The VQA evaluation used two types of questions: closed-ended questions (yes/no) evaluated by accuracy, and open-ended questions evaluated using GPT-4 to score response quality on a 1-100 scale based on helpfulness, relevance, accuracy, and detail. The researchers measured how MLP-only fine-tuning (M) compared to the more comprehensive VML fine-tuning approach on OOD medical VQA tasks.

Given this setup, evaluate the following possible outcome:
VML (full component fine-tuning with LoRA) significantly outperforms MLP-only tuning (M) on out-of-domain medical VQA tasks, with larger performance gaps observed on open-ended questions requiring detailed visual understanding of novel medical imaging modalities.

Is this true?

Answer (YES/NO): NO